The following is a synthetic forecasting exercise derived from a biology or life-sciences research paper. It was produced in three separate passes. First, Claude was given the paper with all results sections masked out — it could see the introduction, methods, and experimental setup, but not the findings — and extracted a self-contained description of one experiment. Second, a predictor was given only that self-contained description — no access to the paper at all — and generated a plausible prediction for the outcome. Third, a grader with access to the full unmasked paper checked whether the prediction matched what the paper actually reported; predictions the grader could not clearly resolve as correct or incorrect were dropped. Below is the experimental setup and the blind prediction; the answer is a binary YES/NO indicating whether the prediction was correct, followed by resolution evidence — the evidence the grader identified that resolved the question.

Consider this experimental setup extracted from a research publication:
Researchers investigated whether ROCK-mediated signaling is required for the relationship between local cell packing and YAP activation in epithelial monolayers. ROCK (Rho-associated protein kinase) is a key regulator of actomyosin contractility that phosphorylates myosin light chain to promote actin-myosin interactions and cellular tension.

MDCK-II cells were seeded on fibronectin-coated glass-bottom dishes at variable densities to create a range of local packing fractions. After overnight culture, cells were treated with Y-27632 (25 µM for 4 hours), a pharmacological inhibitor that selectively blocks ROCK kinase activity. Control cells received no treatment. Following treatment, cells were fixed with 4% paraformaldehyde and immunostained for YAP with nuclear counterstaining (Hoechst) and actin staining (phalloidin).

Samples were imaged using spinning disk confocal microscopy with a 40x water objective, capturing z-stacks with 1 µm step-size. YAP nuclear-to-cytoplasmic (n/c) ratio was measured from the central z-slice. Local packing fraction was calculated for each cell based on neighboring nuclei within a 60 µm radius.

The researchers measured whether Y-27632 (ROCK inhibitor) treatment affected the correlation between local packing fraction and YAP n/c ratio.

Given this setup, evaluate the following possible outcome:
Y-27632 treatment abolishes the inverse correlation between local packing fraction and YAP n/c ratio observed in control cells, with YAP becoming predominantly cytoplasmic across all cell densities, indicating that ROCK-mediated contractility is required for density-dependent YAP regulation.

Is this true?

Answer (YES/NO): NO